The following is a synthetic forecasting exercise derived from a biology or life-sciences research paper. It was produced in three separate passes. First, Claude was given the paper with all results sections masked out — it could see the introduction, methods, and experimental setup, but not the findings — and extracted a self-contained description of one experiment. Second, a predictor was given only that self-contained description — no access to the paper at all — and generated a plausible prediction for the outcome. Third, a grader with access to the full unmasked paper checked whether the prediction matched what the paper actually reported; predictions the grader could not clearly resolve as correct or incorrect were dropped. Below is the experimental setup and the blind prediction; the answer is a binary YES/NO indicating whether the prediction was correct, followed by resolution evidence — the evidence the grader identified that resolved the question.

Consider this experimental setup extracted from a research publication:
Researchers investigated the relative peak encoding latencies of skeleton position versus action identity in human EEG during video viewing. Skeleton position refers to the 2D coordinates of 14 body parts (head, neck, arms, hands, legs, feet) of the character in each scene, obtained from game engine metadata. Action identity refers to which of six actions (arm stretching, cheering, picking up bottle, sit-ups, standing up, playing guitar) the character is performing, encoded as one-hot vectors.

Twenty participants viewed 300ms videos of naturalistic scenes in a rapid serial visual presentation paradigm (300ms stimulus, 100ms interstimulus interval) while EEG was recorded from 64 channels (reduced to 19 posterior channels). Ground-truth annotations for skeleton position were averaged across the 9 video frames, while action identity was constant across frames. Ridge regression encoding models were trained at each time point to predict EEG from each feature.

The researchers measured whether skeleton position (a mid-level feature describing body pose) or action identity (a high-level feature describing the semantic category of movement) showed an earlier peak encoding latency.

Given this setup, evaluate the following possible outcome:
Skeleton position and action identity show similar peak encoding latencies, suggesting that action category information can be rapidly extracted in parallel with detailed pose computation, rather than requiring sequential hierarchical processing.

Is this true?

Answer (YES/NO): NO